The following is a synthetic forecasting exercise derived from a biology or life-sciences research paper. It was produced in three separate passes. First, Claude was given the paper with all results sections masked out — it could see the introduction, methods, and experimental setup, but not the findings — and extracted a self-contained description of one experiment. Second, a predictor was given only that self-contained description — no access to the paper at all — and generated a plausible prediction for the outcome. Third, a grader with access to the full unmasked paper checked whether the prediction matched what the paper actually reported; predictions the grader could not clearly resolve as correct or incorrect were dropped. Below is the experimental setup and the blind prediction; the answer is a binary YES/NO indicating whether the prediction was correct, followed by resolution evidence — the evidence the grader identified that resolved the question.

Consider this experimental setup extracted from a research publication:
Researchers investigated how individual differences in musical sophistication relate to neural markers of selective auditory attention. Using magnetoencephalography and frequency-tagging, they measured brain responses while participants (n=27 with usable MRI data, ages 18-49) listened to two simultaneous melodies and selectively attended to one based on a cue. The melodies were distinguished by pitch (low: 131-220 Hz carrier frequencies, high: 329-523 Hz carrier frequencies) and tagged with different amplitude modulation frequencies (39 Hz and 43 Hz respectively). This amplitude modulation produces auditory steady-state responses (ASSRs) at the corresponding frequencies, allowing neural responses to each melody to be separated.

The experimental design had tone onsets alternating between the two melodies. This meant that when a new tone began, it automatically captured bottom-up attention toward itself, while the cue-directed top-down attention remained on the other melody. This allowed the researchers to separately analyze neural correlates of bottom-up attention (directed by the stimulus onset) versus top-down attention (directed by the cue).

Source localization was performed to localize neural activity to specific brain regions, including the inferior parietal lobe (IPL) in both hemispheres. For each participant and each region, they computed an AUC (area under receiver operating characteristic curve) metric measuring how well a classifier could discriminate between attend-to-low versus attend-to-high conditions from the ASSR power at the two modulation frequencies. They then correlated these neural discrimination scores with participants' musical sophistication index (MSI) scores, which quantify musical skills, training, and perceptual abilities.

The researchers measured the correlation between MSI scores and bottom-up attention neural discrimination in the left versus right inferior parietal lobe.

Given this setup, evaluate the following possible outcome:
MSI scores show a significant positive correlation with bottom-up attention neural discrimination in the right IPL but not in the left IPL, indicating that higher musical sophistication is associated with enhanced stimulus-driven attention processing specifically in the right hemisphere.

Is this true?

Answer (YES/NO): NO